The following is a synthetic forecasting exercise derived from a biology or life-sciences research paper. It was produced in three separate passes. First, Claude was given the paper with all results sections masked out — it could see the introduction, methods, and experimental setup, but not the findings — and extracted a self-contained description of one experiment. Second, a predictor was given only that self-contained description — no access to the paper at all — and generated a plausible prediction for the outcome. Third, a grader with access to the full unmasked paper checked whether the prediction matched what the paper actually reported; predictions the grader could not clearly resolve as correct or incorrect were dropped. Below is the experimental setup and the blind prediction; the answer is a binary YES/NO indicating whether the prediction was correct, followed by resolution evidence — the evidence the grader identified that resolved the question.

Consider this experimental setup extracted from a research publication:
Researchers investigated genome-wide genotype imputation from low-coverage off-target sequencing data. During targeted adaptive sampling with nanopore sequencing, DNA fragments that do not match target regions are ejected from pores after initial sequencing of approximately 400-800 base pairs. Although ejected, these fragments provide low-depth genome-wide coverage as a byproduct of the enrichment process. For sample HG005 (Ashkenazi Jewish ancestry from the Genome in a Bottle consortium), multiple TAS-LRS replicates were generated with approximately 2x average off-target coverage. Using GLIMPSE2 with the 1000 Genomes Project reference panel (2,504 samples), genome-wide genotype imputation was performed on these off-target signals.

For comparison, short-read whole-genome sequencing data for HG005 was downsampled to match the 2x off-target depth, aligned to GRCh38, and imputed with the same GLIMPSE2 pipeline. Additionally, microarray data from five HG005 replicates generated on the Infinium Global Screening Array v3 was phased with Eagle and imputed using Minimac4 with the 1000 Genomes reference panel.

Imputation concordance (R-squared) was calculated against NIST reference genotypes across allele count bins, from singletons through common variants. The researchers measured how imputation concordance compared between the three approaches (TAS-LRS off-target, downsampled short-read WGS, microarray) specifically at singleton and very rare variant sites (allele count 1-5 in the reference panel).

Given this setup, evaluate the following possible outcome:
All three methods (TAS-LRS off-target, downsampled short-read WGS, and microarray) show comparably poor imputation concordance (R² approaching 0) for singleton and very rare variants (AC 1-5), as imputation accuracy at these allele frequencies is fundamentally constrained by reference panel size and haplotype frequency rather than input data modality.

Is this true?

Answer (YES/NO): NO